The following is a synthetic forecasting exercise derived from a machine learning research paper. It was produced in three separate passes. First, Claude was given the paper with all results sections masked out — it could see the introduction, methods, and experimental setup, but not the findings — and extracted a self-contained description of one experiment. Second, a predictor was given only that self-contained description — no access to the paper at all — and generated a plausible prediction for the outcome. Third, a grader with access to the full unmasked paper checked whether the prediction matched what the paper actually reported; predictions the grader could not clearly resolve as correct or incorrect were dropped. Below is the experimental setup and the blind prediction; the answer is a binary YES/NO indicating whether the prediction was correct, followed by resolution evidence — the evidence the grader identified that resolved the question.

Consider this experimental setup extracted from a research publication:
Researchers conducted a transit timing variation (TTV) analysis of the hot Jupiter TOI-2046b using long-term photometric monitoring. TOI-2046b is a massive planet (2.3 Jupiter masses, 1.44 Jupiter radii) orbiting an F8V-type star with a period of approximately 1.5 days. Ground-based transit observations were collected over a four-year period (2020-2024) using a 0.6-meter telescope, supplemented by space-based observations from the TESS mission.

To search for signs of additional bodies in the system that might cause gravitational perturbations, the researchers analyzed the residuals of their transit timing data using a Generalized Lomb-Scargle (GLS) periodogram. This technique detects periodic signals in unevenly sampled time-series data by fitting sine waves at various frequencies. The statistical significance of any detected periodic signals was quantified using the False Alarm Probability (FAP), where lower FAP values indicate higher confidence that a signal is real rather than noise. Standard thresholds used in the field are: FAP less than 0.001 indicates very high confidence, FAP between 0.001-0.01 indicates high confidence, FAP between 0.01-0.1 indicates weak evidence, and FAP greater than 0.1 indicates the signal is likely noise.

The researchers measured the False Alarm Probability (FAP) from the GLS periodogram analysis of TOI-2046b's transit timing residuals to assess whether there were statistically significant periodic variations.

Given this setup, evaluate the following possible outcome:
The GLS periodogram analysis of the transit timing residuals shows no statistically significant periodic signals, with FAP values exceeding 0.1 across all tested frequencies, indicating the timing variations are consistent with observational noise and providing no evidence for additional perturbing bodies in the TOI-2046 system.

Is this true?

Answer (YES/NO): NO